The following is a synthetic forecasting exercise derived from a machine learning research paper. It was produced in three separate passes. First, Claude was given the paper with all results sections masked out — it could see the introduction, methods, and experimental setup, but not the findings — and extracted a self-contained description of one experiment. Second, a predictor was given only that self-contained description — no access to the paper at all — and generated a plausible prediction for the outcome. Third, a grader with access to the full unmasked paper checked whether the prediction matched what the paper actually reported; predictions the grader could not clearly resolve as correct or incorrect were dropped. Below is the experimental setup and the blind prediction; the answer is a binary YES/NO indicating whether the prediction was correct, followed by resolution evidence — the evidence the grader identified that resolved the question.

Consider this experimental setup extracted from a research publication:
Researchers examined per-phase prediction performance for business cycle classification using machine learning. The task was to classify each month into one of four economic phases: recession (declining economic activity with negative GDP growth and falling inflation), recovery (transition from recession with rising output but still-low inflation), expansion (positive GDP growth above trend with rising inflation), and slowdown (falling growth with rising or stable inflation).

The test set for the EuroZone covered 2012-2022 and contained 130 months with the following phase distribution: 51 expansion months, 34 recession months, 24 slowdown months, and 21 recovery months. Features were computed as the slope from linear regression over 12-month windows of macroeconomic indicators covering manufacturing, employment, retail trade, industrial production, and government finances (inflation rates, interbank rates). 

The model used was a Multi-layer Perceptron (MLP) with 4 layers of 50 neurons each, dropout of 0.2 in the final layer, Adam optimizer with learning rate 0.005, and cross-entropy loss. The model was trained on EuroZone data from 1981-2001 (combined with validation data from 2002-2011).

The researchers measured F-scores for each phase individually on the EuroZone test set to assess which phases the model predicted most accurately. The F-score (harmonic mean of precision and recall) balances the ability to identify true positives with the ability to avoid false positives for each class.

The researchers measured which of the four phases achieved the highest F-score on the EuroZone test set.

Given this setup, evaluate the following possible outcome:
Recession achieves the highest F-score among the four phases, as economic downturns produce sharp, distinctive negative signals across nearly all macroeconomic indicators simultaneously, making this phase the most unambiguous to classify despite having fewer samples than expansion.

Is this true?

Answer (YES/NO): NO